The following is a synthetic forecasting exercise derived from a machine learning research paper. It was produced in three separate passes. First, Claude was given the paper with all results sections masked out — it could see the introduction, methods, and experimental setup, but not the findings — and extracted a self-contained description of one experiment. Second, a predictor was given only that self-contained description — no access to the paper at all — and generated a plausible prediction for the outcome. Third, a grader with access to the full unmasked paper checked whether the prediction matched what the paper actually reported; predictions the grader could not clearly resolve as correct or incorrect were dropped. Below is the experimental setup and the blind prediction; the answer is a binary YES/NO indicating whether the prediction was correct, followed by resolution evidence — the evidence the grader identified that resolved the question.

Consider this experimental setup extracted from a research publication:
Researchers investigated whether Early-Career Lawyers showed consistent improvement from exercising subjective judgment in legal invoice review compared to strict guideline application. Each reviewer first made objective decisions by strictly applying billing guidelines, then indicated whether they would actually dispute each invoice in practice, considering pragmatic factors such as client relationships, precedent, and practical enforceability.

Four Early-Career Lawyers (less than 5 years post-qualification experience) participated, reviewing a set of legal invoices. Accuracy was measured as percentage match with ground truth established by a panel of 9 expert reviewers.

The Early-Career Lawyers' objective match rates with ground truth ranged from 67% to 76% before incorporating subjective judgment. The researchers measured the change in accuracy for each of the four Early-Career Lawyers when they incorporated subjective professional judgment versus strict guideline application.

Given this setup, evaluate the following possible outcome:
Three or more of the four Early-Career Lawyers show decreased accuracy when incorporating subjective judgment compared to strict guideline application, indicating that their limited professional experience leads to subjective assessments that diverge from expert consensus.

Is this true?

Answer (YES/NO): NO